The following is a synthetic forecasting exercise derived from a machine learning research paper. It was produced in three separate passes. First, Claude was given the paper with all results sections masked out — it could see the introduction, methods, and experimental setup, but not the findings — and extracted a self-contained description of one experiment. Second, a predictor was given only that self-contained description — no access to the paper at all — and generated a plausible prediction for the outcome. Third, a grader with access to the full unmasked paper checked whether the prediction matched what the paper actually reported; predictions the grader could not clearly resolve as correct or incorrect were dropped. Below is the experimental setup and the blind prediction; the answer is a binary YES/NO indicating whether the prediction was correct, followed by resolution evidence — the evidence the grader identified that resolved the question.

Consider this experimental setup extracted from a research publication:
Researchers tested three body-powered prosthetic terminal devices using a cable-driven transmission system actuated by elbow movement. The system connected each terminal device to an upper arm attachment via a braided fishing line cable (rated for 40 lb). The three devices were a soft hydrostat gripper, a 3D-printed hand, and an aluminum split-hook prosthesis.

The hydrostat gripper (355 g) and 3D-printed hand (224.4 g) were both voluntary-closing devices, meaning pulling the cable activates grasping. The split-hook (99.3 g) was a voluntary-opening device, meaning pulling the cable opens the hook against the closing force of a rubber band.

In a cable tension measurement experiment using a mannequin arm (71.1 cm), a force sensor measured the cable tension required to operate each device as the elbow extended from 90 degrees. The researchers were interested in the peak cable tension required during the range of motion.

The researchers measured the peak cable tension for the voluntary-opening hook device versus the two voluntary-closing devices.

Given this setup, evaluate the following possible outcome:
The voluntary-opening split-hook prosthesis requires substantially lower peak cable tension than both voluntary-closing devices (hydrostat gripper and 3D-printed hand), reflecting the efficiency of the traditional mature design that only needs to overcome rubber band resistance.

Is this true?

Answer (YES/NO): NO